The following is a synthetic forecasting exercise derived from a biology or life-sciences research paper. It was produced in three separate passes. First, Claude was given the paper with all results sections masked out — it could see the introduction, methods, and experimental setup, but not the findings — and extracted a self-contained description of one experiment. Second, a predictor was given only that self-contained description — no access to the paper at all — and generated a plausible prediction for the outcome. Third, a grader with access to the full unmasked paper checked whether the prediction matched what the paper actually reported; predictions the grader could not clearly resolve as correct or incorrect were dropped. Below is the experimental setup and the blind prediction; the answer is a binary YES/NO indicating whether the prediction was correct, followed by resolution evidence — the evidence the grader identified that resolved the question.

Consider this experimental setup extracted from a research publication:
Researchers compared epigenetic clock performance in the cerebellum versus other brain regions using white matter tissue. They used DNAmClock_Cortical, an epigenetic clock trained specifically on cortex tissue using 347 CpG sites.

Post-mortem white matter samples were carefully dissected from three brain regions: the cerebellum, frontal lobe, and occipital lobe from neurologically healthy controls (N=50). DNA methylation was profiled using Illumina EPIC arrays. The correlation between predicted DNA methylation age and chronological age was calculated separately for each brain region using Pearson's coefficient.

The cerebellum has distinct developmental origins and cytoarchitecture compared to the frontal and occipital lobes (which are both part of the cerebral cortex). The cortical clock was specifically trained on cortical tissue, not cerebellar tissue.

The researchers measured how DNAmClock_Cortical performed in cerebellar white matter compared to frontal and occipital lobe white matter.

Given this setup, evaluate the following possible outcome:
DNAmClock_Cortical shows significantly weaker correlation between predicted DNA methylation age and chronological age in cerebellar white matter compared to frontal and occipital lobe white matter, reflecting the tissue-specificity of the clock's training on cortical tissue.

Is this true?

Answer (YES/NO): YES